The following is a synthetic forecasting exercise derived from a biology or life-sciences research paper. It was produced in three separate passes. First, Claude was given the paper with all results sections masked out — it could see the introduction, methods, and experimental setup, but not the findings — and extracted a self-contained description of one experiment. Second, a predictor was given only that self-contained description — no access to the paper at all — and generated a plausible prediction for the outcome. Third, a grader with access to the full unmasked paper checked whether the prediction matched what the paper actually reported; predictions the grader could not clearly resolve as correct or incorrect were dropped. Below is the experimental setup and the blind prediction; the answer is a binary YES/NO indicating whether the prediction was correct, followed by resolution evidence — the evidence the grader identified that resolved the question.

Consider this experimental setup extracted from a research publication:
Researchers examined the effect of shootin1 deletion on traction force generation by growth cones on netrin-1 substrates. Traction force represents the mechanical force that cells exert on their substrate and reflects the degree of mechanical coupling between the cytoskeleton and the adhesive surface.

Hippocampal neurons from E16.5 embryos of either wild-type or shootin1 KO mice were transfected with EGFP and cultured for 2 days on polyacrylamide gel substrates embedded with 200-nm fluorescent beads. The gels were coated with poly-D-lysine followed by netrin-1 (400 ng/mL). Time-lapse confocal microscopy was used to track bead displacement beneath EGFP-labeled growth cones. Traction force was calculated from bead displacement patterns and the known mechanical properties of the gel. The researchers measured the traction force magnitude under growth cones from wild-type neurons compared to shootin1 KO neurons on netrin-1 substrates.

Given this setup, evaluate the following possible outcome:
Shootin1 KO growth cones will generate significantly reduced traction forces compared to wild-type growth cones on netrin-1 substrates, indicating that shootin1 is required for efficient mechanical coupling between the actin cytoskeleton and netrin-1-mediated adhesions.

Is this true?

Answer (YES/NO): YES